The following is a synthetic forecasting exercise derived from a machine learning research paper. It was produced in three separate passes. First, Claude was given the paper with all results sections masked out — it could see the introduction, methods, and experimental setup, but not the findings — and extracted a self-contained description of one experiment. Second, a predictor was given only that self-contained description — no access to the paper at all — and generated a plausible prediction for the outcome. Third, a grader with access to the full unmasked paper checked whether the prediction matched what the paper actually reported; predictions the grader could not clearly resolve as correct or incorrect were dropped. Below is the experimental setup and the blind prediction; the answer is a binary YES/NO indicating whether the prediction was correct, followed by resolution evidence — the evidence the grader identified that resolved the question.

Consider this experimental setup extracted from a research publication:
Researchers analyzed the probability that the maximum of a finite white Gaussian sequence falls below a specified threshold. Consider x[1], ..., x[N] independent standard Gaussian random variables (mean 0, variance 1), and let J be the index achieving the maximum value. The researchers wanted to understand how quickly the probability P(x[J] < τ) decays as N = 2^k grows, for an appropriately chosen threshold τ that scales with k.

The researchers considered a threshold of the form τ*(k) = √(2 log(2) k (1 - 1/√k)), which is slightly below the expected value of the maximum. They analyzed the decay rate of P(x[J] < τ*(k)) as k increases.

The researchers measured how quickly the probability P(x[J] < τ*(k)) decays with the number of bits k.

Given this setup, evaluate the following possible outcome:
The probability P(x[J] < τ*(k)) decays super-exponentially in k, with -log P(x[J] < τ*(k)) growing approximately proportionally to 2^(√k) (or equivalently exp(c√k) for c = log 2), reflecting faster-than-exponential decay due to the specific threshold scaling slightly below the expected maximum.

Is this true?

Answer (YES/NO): YES